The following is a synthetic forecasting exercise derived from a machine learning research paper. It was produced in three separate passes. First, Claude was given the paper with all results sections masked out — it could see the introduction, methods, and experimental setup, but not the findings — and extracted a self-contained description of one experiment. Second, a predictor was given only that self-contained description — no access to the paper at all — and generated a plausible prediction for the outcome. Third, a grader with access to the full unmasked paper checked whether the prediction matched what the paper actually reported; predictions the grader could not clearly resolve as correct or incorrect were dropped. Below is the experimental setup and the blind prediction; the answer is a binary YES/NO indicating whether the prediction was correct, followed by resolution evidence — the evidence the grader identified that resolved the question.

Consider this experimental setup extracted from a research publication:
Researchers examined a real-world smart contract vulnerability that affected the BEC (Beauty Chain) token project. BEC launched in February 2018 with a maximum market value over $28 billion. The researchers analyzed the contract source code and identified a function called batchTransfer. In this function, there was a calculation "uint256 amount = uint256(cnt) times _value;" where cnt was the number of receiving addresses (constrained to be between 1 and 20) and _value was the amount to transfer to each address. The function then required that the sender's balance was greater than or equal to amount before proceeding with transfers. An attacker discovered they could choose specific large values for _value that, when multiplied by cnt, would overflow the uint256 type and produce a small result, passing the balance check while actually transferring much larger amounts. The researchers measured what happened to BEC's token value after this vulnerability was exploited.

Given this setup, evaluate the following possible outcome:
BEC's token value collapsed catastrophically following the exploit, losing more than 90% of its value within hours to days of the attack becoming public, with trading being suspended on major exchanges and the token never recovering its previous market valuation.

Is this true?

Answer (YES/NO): NO